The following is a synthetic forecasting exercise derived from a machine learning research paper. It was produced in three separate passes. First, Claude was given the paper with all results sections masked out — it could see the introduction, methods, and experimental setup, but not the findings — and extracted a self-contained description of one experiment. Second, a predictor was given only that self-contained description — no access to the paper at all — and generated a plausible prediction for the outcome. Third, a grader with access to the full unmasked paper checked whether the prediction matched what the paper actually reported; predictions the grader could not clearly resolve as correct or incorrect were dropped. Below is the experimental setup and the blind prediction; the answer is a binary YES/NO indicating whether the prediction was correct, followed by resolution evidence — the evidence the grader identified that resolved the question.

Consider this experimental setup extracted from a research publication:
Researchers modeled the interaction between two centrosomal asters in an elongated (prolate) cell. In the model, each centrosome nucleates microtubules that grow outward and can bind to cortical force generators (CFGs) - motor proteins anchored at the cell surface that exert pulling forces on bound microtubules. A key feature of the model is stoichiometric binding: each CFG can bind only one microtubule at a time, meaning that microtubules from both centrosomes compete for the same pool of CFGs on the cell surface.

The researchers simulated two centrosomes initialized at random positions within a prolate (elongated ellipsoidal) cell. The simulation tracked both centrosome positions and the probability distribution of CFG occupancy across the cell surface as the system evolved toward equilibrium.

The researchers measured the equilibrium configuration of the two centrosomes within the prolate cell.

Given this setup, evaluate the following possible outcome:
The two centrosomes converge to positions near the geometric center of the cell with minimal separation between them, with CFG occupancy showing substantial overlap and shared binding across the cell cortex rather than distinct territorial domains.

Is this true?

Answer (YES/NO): NO